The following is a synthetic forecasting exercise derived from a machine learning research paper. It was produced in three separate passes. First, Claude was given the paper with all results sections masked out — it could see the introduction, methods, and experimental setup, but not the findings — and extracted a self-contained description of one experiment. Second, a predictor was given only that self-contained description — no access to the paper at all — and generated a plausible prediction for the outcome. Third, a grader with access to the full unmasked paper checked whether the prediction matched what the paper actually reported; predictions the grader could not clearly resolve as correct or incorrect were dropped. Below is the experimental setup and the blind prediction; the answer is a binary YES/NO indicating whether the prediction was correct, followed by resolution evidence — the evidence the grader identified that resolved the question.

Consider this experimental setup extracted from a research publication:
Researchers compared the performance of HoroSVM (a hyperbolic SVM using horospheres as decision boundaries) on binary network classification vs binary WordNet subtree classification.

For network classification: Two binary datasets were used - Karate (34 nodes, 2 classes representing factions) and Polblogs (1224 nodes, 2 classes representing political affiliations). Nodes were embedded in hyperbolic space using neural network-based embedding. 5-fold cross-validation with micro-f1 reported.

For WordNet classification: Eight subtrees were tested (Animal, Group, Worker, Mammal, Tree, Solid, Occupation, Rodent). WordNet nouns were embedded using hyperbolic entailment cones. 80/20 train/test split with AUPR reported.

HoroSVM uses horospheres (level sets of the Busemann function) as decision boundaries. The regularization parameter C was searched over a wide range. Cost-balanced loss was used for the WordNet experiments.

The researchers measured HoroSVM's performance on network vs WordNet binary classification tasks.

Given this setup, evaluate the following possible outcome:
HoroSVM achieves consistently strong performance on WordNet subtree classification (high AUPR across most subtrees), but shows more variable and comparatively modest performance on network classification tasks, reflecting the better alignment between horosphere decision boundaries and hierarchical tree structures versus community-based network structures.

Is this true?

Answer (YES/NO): NO